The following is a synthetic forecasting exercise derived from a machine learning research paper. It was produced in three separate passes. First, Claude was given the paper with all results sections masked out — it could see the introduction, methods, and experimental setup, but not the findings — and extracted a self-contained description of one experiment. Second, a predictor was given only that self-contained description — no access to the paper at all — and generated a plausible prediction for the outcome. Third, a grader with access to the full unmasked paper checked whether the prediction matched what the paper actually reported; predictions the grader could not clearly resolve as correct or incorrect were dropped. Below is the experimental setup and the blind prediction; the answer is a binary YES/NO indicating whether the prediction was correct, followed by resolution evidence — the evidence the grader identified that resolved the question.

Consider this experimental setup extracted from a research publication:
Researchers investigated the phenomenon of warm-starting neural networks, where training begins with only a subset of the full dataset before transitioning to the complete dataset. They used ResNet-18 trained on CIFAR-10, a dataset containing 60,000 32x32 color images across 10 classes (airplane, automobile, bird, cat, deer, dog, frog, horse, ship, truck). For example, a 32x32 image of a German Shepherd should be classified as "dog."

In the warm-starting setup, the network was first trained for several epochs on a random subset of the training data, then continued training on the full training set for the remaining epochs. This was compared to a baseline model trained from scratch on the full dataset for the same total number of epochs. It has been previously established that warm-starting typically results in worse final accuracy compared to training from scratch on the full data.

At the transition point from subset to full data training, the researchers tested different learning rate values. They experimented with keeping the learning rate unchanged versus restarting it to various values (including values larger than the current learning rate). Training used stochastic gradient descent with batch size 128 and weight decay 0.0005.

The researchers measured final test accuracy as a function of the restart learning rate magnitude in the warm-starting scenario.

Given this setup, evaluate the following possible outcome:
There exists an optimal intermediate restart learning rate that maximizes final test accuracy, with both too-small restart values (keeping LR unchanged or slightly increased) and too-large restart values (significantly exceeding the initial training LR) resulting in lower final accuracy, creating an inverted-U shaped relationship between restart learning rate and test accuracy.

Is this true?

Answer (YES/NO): NO